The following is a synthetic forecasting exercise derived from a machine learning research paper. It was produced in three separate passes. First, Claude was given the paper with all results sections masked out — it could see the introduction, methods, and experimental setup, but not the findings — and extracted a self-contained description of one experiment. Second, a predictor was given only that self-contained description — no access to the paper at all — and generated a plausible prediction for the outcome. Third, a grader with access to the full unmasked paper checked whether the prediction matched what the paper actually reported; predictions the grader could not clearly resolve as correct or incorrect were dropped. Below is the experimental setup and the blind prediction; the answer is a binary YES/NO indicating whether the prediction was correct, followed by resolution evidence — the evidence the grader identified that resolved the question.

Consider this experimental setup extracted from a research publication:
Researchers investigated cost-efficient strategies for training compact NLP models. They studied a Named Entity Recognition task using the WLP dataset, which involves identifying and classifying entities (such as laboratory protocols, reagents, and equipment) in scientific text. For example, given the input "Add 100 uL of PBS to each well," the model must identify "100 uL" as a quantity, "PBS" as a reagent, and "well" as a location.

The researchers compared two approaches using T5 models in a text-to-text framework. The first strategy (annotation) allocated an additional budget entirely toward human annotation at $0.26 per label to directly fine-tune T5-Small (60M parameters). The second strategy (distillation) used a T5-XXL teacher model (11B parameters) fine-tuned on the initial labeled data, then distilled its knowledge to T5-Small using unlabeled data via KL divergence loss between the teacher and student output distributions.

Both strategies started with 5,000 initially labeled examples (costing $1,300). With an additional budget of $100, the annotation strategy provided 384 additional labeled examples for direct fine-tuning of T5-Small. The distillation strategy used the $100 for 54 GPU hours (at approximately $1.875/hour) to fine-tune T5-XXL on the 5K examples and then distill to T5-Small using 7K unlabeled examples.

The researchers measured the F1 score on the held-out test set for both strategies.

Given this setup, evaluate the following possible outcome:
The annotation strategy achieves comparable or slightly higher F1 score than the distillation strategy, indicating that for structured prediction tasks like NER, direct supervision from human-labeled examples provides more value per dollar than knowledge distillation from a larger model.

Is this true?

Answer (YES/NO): NO